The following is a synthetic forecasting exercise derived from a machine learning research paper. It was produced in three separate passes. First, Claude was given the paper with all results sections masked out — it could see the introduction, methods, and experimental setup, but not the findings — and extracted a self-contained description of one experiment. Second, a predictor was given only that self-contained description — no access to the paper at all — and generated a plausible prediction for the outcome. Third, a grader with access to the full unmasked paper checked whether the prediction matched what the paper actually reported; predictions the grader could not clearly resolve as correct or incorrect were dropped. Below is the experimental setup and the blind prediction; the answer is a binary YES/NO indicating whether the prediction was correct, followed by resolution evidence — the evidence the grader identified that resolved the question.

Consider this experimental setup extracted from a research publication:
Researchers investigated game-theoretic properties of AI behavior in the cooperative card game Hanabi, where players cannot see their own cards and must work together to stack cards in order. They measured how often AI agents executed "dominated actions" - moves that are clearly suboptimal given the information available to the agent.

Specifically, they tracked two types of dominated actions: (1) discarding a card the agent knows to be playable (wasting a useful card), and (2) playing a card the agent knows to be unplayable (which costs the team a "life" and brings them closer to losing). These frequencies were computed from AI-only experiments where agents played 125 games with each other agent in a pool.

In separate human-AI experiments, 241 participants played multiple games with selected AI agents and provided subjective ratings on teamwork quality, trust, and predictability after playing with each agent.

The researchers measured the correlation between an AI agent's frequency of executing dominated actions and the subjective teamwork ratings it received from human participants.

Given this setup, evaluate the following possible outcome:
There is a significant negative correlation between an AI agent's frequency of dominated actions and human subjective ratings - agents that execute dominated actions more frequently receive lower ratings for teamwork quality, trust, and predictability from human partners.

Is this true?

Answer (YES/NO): NO